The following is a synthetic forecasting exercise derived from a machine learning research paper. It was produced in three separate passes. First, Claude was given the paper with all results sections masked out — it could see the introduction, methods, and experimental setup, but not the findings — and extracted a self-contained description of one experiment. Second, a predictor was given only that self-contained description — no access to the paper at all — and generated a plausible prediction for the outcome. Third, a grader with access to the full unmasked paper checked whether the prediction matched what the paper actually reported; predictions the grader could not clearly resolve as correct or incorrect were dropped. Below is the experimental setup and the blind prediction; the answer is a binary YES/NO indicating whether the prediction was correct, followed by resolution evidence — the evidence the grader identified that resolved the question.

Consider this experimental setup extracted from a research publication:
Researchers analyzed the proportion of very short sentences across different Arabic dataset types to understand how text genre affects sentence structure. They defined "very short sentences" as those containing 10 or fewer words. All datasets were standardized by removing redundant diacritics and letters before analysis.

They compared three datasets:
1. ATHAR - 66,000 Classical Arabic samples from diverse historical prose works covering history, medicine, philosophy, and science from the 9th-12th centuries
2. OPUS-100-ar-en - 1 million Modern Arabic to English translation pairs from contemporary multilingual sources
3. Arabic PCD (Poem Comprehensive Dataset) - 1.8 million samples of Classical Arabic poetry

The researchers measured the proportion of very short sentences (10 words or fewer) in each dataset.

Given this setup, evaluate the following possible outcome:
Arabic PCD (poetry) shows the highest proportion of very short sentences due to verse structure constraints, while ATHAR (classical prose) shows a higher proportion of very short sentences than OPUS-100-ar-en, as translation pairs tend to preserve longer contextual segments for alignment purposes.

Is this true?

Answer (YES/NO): NO